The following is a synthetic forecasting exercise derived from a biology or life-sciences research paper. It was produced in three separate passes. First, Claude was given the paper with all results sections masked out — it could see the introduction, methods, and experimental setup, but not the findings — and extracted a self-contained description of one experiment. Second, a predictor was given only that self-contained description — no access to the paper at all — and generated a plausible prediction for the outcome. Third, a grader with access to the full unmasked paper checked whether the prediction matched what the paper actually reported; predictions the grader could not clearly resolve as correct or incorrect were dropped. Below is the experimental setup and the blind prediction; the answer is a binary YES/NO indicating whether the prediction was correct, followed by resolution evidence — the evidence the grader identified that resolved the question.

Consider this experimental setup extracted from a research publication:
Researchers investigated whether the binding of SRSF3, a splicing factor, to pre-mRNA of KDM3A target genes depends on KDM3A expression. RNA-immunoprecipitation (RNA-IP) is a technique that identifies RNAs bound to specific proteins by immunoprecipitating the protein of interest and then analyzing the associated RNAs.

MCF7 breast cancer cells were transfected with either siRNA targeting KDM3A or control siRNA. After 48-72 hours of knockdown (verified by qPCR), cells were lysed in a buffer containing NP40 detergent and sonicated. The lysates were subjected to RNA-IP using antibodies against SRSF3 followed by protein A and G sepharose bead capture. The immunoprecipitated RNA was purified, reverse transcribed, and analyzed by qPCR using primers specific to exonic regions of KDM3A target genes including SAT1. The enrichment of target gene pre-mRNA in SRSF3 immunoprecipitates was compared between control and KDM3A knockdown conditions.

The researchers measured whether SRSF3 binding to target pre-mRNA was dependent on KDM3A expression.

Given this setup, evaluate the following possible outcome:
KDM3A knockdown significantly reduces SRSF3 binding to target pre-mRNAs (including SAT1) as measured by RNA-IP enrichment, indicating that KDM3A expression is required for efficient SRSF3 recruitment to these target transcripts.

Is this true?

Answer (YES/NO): YES